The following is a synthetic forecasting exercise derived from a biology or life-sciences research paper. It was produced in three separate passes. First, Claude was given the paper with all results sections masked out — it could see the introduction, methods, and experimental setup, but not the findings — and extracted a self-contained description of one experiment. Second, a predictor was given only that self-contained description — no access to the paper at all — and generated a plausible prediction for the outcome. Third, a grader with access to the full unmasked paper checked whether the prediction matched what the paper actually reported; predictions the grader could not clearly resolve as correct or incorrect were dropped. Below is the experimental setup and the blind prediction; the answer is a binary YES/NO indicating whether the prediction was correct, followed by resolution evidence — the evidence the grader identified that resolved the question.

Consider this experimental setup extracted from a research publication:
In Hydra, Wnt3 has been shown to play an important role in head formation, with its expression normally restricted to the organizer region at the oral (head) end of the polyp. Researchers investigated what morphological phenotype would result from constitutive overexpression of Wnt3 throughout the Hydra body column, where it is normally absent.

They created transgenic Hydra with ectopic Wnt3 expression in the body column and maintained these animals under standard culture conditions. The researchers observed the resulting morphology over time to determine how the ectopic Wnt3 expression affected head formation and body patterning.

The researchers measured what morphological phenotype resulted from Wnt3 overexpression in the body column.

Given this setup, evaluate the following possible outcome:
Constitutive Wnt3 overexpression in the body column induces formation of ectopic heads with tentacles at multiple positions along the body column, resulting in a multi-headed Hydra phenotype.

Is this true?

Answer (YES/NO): YES